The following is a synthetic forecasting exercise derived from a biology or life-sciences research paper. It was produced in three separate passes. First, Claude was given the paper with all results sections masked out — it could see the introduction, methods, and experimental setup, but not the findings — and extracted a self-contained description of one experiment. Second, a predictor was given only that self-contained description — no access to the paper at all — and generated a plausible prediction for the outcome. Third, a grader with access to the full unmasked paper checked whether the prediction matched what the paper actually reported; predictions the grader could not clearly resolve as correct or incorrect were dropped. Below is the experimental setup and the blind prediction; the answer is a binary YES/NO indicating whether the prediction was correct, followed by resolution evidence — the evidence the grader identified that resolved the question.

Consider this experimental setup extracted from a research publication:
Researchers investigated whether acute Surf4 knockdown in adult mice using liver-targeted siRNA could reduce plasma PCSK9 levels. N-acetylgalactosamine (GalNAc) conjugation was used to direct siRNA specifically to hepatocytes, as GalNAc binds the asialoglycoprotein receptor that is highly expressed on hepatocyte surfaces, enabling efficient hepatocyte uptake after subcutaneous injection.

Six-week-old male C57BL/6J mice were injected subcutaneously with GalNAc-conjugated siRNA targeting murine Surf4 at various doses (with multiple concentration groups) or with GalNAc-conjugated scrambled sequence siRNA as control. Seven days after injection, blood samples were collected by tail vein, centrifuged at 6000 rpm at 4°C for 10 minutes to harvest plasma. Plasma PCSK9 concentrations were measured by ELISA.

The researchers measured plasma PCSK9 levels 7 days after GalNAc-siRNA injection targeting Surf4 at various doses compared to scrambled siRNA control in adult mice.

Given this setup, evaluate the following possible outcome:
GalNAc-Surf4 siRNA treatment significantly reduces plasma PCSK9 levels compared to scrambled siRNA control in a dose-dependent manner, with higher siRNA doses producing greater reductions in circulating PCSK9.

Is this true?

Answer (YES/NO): YES